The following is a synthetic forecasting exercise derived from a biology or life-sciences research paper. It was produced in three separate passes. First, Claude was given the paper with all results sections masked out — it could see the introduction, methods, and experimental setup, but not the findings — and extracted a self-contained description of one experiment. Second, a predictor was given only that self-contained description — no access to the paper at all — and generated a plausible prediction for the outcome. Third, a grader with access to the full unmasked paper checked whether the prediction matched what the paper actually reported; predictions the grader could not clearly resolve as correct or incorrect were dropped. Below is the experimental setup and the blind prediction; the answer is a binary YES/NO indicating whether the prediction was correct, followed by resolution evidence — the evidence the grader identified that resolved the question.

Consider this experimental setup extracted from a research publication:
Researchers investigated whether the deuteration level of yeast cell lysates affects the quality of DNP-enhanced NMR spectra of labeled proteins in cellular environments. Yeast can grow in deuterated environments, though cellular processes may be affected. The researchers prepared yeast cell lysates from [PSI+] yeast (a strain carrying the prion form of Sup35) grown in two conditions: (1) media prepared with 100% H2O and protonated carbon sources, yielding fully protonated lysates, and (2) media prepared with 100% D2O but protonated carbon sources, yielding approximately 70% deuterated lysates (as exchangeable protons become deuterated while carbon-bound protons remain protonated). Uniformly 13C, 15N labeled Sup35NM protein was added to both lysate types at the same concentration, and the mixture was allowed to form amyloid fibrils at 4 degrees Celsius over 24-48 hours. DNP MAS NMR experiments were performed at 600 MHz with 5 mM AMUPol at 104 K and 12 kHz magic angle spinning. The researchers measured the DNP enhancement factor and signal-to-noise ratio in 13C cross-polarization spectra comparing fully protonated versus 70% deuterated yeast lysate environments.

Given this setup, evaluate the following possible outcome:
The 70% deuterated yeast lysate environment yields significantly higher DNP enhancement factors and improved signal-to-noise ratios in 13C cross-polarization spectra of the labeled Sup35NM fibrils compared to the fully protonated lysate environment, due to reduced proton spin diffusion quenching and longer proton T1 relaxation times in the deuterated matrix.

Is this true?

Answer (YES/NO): NO